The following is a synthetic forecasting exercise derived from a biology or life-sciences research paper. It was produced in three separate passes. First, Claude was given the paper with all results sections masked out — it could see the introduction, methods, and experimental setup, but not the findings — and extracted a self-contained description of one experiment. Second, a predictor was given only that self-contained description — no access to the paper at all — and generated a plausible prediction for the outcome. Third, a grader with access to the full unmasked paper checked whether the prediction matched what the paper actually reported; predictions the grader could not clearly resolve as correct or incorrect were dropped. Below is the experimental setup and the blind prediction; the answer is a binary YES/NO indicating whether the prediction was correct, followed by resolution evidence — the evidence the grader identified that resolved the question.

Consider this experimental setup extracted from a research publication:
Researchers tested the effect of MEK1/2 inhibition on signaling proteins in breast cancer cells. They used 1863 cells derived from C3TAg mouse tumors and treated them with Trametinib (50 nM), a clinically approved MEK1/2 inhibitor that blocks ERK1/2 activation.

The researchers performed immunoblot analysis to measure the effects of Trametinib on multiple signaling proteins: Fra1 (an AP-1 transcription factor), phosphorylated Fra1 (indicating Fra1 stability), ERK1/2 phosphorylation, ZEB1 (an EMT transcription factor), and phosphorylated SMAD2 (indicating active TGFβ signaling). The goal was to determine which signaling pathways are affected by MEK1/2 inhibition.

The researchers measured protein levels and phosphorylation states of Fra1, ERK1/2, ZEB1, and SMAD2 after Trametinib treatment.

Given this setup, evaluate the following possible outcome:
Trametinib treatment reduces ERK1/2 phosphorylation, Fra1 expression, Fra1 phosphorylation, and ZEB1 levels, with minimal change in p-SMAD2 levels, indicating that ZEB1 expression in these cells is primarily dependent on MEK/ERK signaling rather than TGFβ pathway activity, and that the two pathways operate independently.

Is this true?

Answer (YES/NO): NO